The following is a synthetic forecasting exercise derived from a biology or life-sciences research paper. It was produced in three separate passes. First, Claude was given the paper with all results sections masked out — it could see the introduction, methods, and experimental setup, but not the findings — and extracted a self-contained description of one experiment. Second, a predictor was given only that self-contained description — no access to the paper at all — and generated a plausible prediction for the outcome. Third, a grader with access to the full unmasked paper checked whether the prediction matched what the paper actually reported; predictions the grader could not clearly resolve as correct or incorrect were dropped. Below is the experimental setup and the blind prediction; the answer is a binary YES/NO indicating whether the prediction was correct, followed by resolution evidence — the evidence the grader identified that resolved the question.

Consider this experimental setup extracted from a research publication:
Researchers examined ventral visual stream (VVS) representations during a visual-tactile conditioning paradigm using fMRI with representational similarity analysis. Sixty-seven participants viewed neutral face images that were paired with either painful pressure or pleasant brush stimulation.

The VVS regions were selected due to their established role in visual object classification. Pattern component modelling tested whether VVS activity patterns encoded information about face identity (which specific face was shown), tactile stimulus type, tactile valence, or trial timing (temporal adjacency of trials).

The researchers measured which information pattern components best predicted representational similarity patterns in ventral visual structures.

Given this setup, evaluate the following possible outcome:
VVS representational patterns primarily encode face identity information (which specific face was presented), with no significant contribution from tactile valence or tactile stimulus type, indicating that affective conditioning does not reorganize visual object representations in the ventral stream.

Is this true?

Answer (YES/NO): NO